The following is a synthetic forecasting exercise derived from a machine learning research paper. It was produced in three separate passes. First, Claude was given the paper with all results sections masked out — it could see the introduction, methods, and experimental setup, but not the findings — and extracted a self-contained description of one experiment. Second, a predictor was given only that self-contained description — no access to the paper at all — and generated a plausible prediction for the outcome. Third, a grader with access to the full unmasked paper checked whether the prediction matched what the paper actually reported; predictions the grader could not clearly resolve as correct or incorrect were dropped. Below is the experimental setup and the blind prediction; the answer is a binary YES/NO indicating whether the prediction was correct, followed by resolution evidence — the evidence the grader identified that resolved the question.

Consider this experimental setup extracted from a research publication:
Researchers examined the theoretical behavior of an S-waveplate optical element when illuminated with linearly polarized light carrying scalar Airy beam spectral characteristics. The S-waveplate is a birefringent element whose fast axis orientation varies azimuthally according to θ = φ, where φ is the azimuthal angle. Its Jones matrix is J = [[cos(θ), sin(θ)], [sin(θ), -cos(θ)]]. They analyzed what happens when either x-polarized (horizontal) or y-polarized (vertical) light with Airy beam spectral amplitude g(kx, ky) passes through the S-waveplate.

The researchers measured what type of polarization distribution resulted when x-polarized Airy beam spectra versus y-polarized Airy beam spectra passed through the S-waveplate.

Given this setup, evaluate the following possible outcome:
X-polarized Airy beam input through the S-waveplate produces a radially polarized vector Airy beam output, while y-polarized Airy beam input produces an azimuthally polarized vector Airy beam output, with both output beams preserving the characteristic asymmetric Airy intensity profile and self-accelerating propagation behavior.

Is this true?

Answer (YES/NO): YES